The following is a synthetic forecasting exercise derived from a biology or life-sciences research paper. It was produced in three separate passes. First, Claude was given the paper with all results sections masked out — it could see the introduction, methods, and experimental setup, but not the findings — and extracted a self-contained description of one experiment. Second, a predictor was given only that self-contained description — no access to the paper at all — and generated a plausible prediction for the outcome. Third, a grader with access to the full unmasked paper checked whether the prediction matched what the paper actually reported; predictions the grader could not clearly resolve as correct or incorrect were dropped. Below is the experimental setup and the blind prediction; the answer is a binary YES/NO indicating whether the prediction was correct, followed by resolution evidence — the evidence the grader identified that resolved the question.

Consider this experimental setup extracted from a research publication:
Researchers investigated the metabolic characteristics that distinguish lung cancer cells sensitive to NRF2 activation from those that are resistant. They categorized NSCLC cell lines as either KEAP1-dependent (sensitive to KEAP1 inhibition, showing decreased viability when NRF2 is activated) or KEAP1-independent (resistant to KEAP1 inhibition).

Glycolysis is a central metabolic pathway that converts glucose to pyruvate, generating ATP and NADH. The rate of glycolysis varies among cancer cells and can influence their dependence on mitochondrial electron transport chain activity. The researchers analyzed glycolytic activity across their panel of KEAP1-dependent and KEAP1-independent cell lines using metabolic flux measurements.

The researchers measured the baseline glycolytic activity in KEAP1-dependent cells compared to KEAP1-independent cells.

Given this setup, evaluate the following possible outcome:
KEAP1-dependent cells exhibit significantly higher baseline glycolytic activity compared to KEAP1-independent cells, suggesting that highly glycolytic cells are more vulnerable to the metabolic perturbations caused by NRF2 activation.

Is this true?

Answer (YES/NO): NO